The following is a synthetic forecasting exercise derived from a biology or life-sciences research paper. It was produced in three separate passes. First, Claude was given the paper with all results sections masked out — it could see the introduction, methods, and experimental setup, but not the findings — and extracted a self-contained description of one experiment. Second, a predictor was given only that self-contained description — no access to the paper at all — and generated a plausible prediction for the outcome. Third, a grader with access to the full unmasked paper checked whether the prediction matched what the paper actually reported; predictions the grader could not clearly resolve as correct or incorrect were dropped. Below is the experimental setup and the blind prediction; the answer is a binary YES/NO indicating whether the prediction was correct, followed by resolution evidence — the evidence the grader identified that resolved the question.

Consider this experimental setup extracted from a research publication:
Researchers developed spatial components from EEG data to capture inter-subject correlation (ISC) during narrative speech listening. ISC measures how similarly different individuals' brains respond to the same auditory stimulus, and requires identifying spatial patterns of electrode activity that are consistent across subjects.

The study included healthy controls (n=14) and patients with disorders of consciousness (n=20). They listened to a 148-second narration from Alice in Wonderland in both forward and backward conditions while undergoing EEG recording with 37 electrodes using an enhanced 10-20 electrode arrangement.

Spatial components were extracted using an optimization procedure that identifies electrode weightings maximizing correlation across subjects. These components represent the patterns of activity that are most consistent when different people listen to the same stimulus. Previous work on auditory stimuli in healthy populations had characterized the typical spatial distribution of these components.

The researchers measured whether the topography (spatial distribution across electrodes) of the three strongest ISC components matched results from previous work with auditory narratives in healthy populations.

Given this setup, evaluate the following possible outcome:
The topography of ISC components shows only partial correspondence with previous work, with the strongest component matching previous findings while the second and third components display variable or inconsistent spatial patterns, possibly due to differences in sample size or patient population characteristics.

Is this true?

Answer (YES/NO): NO